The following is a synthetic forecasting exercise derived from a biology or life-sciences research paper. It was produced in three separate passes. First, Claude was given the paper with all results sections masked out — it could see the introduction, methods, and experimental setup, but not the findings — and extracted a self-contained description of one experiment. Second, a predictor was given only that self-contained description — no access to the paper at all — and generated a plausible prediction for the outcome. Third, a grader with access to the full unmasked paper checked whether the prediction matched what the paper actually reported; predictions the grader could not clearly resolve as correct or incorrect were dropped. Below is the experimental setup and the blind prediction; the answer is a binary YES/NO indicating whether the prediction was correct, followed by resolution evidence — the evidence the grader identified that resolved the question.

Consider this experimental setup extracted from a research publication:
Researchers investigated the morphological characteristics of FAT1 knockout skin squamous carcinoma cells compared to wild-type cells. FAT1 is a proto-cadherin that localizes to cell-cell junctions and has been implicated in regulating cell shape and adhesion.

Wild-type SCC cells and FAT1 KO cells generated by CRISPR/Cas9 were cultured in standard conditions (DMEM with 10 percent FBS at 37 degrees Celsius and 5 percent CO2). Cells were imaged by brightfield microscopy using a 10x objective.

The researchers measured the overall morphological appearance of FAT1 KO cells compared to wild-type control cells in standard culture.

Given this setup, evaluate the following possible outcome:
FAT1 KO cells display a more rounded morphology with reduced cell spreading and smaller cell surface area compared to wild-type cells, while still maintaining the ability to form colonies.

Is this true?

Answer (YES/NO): NO